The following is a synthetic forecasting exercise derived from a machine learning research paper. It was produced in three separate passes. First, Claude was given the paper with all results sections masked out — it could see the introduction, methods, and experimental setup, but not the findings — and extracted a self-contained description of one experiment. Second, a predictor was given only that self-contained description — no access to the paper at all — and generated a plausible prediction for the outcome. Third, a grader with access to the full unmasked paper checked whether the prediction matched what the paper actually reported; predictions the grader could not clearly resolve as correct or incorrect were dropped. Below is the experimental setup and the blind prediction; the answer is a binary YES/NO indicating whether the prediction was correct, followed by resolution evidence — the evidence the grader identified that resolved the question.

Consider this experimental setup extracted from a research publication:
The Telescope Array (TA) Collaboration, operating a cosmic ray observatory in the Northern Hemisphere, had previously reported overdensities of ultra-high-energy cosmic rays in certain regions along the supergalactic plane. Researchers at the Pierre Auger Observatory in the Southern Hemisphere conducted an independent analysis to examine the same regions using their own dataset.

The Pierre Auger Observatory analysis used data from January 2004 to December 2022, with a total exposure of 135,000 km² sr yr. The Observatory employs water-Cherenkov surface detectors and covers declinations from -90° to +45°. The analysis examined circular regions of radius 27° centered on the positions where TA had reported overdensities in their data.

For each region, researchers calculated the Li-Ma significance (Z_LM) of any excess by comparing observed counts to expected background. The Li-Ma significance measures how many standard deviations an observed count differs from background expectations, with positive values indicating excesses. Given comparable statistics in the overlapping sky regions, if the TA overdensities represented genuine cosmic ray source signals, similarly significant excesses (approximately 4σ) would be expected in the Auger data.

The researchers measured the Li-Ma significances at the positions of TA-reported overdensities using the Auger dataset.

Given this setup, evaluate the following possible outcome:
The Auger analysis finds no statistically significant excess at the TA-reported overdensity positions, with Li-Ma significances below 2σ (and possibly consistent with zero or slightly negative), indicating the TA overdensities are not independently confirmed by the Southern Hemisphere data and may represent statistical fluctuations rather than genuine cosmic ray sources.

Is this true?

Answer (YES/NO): YES